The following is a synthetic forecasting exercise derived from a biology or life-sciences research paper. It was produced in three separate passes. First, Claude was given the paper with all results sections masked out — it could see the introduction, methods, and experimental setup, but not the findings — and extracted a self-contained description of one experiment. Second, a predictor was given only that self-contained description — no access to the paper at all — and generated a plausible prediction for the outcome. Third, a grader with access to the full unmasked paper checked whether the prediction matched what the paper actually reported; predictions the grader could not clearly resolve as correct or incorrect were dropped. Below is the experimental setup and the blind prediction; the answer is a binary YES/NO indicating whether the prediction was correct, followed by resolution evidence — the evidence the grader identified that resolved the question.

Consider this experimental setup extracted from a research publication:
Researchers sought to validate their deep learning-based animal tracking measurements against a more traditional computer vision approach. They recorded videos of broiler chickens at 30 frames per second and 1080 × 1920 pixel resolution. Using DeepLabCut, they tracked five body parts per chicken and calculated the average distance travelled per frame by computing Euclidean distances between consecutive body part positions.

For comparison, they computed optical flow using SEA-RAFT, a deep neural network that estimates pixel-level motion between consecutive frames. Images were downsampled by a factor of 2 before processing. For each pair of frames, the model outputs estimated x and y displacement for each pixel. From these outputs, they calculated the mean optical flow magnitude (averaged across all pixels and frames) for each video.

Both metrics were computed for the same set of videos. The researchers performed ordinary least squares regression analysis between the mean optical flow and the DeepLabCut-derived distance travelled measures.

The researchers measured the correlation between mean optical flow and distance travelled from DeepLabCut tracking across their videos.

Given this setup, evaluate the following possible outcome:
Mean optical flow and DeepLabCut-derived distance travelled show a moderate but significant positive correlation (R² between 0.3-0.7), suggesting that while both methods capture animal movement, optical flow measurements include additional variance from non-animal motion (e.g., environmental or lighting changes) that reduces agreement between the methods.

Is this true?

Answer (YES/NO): YES